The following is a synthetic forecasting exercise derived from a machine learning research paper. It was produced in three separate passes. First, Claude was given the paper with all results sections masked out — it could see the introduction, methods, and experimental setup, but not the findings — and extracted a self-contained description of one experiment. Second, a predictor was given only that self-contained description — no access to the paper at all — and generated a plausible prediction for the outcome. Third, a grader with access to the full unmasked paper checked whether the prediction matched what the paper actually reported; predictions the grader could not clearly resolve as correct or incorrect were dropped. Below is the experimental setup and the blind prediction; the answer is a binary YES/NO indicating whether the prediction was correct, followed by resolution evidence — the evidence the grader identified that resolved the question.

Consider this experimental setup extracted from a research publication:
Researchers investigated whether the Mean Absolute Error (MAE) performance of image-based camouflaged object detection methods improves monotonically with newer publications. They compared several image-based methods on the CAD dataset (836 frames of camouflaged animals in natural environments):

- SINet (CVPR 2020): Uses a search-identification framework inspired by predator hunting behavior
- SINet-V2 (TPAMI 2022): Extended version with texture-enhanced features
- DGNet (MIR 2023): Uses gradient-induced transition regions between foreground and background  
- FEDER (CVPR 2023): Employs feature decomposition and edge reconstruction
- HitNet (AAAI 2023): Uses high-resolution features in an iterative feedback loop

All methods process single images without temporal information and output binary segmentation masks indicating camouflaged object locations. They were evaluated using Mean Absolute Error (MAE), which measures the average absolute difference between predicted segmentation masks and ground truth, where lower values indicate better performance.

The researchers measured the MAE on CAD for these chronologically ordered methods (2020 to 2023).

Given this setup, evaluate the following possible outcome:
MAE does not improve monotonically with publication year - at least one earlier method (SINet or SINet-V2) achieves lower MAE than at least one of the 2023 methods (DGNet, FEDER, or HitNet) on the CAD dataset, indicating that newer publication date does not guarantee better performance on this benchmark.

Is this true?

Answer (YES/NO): NO